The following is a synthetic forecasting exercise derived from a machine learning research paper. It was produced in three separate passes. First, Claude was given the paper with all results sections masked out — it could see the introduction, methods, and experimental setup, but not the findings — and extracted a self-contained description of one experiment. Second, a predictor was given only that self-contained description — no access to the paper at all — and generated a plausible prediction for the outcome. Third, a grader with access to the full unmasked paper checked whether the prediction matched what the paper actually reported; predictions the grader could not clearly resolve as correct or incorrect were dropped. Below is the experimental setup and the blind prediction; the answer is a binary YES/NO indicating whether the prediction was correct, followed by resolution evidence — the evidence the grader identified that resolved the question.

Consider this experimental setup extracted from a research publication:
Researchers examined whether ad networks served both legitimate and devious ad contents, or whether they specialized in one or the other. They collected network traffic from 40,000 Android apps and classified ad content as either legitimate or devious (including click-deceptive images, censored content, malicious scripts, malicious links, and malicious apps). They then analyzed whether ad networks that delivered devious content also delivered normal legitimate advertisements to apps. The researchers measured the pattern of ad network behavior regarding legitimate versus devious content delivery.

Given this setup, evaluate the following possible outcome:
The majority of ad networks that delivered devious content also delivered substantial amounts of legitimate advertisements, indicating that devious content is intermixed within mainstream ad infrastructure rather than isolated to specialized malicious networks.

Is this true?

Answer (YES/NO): NO